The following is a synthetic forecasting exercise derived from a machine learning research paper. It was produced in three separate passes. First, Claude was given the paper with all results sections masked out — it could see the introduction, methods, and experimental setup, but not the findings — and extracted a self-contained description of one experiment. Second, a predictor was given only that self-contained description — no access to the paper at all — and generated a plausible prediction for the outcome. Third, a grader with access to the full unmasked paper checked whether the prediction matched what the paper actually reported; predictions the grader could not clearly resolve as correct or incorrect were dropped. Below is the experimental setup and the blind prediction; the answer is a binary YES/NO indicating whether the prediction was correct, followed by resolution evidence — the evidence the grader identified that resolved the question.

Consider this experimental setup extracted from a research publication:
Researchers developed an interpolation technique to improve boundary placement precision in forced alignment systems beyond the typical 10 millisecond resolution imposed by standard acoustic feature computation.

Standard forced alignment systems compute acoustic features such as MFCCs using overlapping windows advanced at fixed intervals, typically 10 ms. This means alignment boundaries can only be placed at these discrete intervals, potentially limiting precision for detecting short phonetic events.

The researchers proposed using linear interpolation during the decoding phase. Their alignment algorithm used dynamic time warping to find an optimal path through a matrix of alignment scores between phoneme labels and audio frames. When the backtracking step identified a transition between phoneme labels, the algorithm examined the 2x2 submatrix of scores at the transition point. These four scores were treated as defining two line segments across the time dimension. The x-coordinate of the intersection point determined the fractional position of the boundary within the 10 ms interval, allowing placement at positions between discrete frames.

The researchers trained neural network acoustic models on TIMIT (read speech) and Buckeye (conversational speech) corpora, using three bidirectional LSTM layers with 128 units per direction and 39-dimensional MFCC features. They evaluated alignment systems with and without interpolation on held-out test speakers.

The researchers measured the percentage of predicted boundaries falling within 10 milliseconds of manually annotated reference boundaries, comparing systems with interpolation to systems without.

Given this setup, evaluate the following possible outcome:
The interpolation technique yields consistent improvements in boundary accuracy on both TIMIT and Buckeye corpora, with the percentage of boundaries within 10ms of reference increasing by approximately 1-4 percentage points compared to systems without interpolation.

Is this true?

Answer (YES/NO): NO